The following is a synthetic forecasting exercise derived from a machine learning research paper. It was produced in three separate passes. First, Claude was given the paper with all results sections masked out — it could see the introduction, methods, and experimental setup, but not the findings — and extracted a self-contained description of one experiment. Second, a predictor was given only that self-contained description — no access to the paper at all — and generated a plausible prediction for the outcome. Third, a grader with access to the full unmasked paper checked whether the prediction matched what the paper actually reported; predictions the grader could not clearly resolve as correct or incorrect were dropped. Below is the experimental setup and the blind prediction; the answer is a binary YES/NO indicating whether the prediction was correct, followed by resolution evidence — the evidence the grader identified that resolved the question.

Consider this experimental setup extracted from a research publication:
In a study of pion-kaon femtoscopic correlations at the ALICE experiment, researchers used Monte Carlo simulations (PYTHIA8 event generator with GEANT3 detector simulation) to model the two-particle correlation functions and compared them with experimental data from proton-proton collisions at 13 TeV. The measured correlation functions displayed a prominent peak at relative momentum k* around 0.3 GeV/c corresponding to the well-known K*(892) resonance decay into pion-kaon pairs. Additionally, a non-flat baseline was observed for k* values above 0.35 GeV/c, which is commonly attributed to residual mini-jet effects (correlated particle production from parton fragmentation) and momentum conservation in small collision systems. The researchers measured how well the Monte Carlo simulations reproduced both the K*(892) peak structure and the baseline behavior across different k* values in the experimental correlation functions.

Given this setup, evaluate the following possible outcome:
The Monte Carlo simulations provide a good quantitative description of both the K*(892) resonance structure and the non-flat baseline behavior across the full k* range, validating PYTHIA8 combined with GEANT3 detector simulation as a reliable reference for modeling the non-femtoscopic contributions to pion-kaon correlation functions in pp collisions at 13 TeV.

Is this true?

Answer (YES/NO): YES